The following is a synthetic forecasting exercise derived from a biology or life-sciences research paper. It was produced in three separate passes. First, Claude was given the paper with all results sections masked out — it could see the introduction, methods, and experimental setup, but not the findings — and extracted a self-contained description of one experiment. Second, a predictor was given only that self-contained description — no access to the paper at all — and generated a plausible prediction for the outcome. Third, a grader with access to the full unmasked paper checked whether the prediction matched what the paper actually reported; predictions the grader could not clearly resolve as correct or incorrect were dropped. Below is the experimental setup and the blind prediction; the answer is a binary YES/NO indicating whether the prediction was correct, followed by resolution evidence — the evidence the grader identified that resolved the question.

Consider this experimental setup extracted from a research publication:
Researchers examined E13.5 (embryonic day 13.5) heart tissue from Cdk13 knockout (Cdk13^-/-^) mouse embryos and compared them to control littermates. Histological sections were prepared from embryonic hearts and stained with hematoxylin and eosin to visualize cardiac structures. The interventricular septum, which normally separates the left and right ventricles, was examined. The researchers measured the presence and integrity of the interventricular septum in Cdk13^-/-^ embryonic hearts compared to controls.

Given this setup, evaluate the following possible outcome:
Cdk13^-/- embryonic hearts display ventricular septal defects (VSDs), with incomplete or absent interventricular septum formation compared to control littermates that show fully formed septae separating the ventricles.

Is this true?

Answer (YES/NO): YES